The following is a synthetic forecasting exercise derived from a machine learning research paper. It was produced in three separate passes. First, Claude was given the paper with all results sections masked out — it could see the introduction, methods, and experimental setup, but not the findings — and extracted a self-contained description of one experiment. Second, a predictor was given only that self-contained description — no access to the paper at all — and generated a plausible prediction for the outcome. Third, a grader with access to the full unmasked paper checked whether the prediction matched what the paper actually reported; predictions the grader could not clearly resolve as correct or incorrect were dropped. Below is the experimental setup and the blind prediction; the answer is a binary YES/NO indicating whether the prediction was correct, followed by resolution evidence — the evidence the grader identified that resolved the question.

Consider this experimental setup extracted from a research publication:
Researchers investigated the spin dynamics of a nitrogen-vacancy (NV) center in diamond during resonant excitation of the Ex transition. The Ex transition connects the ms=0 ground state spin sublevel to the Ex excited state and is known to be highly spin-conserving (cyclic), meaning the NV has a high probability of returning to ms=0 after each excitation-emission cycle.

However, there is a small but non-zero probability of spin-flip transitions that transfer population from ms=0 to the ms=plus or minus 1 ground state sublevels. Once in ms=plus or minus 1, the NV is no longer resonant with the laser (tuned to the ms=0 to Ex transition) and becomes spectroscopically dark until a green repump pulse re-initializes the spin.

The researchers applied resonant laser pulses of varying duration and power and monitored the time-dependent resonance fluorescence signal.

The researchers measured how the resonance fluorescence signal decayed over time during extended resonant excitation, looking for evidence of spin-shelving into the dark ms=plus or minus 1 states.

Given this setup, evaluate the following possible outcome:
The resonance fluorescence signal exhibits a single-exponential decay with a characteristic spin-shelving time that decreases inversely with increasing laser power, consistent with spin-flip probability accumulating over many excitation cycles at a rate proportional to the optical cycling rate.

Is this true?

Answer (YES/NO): NO